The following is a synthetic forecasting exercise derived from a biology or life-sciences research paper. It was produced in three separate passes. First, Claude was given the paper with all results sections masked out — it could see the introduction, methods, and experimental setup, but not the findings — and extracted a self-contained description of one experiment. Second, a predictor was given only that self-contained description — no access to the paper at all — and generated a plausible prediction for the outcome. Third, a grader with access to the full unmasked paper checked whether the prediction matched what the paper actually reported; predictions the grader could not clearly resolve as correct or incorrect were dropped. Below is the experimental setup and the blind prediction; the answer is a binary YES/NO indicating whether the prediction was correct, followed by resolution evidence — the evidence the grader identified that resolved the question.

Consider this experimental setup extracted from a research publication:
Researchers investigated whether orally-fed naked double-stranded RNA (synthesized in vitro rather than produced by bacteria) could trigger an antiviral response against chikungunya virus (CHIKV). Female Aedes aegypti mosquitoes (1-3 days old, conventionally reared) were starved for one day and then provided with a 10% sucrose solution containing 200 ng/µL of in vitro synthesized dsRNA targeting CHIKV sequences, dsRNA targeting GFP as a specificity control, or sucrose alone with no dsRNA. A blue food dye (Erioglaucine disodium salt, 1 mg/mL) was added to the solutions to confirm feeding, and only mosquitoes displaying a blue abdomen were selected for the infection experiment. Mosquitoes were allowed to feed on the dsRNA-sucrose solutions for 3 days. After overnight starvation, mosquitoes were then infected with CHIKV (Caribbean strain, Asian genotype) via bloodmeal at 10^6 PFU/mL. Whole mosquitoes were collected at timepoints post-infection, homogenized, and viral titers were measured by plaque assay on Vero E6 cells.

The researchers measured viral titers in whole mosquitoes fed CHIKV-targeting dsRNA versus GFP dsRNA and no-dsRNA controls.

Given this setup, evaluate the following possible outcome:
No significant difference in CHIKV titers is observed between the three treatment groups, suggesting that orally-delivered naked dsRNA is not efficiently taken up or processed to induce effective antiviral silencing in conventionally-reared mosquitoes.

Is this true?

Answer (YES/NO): YES